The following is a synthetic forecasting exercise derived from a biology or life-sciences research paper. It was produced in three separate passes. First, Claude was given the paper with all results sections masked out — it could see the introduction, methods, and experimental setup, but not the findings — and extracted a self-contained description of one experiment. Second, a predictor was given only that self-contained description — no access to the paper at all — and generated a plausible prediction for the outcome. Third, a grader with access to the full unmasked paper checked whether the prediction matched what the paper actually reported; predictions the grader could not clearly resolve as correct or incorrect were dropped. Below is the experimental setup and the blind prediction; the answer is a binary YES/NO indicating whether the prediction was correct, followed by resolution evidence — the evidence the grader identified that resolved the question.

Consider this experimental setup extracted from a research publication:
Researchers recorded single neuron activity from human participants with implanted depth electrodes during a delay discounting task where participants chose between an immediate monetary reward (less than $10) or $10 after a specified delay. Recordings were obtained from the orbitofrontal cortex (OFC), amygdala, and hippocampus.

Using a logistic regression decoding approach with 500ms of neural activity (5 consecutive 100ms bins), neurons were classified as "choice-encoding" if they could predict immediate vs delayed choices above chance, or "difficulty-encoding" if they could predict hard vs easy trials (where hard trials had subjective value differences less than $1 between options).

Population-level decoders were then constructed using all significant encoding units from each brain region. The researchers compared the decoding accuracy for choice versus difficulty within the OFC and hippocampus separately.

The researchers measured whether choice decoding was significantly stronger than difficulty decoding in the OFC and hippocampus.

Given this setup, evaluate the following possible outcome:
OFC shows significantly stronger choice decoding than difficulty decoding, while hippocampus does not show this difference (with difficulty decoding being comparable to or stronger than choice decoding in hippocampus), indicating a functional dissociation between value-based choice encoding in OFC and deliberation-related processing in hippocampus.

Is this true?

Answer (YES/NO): NO